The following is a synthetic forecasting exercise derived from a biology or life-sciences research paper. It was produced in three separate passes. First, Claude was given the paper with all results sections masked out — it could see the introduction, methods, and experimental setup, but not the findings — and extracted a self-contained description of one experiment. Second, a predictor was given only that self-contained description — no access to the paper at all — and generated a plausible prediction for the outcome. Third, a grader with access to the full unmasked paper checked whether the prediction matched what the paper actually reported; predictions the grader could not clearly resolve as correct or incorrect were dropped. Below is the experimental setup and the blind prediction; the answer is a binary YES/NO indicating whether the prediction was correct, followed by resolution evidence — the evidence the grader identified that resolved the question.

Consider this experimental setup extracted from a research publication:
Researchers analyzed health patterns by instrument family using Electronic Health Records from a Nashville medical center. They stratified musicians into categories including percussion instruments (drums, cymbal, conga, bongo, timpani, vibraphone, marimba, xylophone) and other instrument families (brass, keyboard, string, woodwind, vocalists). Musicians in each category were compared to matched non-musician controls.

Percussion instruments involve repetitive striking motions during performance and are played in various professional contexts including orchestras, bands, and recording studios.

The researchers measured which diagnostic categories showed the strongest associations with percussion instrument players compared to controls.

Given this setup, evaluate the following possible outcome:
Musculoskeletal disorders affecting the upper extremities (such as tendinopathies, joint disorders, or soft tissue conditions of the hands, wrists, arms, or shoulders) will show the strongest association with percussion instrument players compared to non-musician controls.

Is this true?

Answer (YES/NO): NO